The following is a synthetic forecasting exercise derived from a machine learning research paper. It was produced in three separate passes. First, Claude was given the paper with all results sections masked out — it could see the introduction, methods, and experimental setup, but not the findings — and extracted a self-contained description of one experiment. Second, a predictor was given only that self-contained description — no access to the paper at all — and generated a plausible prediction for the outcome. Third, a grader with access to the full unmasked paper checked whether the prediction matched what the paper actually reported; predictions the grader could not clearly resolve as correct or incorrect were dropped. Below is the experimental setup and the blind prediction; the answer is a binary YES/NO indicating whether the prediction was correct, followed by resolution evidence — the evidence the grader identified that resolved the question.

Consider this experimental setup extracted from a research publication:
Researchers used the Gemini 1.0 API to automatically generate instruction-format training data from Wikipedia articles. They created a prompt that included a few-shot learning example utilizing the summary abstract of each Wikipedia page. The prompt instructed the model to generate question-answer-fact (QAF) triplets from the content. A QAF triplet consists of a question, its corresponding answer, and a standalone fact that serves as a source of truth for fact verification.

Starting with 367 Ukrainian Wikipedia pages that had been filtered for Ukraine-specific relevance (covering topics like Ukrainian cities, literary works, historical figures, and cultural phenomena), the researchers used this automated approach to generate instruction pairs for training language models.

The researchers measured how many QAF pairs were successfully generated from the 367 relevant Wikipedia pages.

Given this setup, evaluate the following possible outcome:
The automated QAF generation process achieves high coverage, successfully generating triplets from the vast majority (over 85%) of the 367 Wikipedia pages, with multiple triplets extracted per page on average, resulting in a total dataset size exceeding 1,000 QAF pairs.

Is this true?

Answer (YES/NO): NO